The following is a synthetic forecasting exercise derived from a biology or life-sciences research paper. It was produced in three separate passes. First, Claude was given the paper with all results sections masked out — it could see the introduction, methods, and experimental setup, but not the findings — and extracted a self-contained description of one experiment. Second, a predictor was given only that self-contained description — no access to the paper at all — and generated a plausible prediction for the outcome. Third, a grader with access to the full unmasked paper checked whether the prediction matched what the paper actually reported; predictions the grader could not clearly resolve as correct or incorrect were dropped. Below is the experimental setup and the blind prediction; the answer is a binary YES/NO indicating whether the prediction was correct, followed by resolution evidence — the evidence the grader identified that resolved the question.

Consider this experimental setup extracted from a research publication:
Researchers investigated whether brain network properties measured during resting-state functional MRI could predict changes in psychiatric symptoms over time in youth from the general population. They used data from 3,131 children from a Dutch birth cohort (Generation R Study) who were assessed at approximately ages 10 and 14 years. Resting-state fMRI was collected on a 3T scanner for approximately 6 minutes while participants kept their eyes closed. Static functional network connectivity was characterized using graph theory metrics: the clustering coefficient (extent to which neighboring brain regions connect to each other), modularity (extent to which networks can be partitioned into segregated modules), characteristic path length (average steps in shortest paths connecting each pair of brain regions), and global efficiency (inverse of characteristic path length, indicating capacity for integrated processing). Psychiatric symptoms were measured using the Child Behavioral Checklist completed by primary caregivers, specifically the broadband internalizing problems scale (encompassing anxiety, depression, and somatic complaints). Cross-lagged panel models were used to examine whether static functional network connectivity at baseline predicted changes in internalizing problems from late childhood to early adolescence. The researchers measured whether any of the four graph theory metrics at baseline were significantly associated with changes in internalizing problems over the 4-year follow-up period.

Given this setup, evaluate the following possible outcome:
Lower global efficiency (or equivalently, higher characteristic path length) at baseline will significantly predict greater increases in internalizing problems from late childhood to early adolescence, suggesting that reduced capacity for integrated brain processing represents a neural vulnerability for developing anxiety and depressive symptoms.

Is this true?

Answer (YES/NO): NO